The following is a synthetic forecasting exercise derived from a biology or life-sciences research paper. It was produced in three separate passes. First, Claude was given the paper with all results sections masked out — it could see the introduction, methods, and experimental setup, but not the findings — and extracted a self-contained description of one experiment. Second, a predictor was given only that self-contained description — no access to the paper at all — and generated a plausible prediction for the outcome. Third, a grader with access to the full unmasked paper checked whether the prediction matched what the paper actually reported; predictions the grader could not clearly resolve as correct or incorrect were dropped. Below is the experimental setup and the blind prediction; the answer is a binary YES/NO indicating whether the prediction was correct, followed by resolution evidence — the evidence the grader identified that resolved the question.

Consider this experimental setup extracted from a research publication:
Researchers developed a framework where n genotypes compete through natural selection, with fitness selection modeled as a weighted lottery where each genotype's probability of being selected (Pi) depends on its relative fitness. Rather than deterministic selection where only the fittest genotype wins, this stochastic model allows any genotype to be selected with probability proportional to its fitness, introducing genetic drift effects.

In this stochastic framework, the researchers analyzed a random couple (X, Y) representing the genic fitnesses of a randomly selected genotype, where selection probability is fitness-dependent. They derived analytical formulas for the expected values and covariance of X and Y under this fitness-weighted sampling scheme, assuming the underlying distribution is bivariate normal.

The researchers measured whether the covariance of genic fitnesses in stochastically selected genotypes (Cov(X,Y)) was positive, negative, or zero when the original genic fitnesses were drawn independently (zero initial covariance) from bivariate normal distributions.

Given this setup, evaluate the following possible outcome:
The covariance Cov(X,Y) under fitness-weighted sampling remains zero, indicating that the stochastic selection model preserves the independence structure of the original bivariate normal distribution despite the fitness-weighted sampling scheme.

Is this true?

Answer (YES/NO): NO